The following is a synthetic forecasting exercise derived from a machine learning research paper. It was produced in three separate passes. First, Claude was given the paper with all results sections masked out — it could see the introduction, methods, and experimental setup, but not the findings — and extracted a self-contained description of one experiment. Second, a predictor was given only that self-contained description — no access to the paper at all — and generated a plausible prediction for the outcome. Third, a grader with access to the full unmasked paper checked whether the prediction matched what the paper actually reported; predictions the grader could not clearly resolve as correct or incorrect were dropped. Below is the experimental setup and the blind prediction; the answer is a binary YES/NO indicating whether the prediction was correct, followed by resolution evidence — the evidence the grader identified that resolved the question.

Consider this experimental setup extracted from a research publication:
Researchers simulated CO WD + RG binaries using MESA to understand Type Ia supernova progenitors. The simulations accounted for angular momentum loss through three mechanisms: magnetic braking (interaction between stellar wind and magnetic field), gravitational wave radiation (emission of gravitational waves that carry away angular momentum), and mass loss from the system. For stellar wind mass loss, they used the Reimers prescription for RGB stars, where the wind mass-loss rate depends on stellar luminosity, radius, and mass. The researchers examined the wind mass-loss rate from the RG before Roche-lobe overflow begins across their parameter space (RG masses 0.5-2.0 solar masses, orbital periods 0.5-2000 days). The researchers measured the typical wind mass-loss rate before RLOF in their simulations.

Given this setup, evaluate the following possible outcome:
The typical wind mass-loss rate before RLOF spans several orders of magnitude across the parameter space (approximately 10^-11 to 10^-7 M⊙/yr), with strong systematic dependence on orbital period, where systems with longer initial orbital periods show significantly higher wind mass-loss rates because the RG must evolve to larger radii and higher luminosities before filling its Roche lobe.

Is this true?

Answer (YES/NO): NO